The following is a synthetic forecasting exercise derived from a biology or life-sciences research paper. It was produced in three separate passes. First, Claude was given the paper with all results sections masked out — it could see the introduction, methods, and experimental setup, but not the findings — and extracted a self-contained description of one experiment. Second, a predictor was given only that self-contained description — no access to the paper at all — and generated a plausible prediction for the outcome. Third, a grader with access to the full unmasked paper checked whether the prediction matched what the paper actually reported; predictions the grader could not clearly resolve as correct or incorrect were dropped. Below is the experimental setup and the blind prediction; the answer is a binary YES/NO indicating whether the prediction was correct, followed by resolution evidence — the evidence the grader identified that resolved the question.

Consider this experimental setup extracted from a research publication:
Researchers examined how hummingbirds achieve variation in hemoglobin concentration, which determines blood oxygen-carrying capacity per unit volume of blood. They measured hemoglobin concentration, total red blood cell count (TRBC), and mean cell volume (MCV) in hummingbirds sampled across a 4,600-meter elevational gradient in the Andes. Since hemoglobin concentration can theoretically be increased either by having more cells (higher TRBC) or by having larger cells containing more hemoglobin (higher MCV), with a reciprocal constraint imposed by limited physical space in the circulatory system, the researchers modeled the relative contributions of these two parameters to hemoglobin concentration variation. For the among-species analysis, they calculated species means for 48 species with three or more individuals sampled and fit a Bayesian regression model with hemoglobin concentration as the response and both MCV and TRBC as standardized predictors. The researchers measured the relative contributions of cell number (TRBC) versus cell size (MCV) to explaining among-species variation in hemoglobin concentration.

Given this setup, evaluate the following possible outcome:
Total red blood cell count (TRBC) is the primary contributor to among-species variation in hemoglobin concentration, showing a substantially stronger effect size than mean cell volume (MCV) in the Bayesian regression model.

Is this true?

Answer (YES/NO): NO